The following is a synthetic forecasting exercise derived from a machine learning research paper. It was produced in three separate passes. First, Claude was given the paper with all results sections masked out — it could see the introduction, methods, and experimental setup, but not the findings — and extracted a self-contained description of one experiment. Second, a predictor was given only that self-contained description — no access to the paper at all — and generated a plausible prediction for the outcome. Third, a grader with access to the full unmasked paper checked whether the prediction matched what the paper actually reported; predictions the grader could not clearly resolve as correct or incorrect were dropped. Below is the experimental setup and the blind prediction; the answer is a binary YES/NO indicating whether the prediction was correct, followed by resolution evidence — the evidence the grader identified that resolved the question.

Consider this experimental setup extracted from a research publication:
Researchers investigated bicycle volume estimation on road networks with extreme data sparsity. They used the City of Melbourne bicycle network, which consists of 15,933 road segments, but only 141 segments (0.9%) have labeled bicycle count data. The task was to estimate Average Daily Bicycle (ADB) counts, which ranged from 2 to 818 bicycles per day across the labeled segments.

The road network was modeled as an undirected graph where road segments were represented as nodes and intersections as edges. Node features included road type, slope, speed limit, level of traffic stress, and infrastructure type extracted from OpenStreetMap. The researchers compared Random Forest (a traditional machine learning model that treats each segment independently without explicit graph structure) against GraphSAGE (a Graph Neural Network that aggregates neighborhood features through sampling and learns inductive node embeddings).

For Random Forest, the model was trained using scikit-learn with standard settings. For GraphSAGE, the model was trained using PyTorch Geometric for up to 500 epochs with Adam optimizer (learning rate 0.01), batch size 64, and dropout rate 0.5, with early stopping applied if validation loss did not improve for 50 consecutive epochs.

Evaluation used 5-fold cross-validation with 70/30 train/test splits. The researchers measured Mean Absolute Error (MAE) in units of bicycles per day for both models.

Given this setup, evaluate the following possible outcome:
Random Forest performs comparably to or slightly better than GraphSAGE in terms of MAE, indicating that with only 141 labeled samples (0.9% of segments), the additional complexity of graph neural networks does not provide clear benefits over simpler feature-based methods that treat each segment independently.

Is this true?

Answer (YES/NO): YES